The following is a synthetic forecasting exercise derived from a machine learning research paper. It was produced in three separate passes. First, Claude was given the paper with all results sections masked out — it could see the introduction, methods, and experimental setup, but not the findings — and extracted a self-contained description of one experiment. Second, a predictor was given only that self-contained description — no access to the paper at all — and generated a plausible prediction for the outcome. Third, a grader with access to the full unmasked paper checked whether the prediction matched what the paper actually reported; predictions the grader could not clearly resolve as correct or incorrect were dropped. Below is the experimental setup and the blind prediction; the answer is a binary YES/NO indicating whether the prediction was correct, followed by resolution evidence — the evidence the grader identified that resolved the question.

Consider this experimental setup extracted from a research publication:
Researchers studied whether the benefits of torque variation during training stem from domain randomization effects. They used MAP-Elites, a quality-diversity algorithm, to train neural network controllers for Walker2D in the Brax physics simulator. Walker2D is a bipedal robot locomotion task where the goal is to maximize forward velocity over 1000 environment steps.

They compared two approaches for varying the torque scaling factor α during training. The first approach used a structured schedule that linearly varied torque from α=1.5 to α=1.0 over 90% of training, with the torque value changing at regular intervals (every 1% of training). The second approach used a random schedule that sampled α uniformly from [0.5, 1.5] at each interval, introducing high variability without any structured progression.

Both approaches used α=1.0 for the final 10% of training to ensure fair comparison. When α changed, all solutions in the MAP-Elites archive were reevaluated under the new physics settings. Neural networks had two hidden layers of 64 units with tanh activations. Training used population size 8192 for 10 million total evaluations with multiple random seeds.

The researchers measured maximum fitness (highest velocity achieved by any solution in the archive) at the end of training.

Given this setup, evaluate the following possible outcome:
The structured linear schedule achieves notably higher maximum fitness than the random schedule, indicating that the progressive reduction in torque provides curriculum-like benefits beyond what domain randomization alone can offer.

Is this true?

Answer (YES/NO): YES